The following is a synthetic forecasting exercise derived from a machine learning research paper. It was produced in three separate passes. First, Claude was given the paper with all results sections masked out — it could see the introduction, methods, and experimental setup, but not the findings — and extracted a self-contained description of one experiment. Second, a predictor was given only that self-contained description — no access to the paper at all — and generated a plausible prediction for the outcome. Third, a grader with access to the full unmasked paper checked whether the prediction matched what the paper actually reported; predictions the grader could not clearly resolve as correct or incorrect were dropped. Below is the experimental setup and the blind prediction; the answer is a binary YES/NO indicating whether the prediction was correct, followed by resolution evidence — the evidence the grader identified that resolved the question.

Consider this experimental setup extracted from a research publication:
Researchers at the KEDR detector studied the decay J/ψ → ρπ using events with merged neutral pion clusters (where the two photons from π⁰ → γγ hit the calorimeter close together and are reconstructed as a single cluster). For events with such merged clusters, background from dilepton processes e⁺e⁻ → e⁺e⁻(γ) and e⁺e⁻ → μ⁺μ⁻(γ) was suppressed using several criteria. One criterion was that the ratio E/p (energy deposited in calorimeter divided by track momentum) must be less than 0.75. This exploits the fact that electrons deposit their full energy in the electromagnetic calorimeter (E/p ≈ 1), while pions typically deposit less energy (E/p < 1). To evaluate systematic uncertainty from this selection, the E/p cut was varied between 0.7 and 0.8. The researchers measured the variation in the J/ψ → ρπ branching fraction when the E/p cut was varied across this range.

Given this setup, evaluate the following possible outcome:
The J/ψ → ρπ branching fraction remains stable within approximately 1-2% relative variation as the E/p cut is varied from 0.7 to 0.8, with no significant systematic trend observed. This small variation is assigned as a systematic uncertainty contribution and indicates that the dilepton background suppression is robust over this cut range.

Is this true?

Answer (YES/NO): NO